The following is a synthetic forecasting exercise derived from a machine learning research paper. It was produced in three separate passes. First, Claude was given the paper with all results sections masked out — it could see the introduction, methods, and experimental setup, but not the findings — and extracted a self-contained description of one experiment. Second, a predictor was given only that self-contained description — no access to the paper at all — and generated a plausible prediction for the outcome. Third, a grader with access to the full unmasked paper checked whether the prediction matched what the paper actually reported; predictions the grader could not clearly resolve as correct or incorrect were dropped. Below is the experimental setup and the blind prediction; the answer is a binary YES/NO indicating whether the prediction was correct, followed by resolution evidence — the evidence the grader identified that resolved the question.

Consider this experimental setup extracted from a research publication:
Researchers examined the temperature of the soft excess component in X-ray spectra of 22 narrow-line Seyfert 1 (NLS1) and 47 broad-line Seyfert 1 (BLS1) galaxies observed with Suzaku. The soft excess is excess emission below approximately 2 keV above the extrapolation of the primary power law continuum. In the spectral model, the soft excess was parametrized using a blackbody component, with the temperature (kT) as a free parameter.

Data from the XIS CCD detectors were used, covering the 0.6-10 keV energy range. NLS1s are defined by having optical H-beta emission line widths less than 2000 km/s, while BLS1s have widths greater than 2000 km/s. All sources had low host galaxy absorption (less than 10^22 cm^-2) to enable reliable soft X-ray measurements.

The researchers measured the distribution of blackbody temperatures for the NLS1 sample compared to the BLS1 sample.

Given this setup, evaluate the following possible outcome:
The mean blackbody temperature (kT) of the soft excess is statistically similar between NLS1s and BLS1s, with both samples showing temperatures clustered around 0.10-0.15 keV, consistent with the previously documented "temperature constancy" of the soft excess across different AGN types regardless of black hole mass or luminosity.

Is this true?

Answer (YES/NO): NO